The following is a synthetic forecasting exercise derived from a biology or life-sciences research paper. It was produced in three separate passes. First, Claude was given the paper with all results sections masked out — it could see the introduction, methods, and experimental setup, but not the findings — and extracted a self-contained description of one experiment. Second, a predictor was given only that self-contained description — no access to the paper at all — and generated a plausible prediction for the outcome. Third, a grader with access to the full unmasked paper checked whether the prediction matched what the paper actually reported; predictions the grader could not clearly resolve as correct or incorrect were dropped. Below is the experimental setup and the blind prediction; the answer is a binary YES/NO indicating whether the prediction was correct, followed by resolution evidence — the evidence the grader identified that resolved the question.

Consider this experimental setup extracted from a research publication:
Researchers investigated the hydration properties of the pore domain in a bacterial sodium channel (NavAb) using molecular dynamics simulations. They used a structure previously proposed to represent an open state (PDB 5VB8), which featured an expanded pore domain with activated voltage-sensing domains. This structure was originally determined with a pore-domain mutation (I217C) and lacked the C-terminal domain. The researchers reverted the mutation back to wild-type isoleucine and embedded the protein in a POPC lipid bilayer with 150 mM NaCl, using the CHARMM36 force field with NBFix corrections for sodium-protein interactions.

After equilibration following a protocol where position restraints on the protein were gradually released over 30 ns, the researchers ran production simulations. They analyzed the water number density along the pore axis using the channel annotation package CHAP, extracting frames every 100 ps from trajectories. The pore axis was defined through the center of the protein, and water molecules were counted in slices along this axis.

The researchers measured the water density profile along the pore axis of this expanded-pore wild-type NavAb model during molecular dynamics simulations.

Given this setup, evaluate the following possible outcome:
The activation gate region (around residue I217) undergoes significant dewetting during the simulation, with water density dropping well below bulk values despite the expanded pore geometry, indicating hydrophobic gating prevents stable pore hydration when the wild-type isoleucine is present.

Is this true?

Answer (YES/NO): YES